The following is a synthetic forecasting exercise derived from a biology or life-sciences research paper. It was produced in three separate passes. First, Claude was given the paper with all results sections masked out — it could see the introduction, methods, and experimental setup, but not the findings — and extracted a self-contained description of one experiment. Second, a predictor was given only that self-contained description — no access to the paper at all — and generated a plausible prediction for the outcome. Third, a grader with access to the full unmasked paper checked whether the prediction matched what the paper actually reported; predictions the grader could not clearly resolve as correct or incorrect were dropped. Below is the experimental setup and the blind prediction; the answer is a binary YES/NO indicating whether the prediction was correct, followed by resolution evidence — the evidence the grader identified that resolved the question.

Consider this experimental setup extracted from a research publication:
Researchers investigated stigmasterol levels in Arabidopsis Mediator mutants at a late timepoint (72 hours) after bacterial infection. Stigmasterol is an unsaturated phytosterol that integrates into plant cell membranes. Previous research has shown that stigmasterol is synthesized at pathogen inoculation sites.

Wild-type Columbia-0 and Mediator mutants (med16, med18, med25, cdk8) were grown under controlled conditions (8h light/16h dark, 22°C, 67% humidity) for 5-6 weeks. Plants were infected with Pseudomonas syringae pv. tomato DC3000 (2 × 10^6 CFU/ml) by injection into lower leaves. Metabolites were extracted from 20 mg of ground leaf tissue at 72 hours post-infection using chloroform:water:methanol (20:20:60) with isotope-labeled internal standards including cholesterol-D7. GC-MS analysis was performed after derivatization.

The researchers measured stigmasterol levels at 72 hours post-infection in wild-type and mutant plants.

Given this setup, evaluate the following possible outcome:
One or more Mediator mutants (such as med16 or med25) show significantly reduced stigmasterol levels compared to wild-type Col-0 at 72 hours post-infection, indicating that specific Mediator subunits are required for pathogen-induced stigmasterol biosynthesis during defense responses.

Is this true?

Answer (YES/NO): NO